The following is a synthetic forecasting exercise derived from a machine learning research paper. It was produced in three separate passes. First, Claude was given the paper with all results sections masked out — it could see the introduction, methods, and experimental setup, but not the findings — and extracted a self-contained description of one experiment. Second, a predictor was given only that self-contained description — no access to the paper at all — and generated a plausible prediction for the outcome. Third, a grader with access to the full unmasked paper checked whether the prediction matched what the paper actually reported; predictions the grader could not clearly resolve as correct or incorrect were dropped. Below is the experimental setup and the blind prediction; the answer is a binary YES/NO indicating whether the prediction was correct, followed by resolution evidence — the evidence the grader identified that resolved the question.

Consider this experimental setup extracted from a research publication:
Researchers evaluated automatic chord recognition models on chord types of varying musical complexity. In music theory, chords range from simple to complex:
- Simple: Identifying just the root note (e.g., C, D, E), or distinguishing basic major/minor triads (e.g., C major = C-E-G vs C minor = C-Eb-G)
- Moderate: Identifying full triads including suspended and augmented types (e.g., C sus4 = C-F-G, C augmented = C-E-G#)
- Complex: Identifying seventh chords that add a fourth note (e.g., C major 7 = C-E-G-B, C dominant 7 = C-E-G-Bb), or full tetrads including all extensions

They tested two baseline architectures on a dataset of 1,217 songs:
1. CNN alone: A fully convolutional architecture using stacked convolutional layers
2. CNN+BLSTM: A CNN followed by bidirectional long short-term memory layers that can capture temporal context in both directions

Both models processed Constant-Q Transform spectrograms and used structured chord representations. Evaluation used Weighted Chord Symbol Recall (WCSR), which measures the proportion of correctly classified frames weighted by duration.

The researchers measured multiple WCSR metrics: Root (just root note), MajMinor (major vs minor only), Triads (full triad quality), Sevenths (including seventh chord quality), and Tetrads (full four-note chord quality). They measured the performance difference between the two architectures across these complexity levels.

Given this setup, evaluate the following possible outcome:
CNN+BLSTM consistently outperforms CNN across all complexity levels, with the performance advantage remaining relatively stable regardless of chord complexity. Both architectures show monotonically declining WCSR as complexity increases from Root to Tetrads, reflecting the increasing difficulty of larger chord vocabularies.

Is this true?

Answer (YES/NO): NO